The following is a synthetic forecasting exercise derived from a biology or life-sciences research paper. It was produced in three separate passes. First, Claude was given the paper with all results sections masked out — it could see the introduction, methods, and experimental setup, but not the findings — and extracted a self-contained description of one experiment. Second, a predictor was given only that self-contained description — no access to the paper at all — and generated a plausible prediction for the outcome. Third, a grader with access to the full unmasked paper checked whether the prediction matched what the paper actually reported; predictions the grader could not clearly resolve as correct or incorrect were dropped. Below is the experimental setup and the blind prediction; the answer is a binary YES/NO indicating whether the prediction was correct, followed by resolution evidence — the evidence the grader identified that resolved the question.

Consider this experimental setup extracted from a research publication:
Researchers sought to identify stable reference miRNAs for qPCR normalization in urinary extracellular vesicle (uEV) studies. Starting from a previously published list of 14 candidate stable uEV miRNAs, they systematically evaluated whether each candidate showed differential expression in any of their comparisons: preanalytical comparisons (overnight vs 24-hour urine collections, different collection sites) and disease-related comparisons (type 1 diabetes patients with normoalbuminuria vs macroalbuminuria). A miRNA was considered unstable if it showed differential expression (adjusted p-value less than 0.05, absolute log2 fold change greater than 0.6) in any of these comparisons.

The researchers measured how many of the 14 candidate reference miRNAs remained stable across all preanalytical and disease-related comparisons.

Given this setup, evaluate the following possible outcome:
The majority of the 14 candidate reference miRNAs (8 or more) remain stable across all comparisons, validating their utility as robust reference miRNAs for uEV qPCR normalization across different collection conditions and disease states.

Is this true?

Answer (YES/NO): NO